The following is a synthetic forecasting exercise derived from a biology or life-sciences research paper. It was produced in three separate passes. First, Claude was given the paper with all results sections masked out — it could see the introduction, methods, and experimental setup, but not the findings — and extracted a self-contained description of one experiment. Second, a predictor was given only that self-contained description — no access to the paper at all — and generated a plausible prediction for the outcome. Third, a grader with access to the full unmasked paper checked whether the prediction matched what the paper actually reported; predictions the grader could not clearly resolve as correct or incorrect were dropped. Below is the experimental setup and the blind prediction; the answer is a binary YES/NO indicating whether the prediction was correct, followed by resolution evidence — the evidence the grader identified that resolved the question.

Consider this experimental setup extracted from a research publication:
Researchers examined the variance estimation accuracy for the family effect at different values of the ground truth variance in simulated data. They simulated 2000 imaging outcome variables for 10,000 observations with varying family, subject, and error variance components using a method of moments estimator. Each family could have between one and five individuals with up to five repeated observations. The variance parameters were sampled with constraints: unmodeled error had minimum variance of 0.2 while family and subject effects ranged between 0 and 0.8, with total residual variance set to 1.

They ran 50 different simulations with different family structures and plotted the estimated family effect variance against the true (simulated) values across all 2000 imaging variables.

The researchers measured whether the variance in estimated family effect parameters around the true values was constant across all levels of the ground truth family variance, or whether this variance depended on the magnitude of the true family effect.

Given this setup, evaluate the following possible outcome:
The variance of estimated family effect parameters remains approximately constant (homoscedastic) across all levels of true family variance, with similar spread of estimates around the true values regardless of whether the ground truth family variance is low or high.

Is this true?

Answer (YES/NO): NO